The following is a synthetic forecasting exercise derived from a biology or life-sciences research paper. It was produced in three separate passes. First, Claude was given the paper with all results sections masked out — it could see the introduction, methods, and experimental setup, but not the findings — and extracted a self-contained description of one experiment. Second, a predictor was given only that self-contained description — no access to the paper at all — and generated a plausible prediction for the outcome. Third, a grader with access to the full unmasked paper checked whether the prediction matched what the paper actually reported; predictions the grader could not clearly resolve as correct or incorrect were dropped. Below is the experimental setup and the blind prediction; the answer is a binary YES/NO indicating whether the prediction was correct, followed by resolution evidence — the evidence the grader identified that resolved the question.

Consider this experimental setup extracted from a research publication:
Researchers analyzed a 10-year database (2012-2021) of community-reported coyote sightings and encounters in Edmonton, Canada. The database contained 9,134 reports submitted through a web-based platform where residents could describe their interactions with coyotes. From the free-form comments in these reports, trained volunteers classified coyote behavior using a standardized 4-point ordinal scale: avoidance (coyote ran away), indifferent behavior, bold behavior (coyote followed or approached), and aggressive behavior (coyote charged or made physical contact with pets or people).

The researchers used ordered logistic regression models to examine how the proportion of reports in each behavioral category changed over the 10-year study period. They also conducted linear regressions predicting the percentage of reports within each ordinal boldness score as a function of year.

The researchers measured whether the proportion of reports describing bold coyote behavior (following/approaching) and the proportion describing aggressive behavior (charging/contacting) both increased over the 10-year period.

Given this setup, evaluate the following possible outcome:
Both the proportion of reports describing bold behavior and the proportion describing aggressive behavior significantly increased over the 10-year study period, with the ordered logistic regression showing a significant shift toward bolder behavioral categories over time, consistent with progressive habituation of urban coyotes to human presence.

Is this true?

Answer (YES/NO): NO